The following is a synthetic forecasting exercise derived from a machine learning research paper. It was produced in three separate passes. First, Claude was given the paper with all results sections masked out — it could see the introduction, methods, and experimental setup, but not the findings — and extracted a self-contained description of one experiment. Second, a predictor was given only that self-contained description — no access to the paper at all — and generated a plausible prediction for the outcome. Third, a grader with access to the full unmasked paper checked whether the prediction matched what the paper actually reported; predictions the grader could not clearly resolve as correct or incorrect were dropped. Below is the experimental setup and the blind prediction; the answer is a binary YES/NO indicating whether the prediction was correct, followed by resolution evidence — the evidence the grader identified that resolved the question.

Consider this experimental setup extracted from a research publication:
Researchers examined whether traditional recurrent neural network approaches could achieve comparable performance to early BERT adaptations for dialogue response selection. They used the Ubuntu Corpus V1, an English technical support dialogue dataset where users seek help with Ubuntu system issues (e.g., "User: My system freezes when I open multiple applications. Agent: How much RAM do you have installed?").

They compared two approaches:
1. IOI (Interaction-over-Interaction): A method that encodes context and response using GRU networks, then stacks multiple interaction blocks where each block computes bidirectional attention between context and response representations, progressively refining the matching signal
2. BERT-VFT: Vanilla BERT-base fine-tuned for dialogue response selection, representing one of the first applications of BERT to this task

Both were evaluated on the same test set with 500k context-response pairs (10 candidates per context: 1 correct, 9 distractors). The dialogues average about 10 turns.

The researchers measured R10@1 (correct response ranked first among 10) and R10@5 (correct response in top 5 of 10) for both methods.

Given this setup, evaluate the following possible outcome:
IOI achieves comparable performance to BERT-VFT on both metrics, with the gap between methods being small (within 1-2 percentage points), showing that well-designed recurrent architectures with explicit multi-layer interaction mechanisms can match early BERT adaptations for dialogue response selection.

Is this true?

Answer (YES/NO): NO